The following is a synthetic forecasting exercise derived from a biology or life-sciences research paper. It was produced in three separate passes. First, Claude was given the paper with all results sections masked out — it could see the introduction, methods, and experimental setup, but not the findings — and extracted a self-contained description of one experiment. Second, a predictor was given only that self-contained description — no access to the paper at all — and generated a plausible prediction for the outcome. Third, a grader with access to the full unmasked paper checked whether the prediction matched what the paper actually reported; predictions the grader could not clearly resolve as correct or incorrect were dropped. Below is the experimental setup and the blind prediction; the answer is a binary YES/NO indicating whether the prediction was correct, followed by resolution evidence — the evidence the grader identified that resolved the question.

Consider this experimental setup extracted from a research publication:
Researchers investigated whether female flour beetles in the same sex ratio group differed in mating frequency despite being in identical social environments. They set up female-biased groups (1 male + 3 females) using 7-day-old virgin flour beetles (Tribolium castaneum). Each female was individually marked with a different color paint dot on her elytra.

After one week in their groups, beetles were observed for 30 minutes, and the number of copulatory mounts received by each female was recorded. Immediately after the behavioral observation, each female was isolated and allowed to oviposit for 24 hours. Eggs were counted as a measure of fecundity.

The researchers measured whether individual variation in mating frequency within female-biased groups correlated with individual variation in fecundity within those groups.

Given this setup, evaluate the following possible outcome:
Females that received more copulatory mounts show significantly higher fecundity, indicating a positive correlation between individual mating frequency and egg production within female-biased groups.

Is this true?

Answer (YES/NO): NO